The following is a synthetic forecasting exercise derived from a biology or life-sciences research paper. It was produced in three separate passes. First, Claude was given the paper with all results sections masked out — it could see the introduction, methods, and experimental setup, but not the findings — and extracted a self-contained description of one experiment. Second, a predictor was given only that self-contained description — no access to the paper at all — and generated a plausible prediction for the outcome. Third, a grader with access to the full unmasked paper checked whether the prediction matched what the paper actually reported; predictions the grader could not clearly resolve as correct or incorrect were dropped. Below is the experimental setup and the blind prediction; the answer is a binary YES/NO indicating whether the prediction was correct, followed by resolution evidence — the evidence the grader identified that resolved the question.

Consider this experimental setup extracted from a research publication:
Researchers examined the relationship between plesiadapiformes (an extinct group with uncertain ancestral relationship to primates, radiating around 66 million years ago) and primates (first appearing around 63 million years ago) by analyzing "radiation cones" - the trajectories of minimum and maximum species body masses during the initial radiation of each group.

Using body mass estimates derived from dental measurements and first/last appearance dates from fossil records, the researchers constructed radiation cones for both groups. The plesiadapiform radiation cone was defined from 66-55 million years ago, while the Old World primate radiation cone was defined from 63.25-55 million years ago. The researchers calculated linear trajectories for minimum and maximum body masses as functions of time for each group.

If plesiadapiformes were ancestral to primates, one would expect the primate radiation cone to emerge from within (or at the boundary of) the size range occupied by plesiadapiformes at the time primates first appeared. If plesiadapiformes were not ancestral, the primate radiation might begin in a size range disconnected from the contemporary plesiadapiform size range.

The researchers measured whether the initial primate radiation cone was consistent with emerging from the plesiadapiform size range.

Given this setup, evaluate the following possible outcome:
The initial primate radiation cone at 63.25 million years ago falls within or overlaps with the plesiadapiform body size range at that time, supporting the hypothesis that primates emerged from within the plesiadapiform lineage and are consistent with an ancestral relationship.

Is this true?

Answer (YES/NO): YES